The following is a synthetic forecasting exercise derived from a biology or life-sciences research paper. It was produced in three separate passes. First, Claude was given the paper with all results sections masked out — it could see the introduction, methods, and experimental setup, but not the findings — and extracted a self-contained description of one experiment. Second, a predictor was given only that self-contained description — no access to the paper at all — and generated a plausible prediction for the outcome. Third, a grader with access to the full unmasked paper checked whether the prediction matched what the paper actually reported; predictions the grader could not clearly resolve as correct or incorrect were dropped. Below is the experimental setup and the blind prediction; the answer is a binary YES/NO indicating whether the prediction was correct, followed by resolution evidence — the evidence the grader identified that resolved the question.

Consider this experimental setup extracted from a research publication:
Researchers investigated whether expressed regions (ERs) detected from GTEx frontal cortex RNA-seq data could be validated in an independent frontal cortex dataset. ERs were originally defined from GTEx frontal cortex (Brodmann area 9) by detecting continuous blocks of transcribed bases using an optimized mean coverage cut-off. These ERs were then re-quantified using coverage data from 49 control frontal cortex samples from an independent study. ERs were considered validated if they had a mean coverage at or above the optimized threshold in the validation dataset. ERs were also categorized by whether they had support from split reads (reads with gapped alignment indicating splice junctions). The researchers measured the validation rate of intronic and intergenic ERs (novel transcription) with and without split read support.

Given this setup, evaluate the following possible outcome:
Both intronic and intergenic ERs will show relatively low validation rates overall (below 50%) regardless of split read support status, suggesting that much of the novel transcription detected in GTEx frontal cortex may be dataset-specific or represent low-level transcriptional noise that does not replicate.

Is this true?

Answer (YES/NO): NO